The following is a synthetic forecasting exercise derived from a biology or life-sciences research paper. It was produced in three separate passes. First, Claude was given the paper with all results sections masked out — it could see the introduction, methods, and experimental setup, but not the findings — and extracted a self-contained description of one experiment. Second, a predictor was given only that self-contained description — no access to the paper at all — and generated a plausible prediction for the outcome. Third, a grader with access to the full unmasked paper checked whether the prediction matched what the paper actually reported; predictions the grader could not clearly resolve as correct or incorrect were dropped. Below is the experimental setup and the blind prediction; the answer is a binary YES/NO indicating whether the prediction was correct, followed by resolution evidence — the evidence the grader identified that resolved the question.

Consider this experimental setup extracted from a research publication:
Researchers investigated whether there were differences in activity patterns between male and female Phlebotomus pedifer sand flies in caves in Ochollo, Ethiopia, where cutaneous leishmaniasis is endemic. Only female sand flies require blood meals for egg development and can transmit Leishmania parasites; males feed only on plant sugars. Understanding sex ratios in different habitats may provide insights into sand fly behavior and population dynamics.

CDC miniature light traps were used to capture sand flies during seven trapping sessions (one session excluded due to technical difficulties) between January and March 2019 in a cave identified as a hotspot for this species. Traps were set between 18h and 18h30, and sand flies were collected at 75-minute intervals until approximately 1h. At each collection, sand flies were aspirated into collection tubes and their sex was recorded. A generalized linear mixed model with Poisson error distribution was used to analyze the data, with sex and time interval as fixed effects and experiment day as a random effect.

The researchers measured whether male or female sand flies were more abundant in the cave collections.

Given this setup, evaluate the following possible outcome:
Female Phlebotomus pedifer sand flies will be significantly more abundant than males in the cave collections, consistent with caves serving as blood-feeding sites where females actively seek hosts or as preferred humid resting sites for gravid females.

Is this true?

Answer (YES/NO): YES